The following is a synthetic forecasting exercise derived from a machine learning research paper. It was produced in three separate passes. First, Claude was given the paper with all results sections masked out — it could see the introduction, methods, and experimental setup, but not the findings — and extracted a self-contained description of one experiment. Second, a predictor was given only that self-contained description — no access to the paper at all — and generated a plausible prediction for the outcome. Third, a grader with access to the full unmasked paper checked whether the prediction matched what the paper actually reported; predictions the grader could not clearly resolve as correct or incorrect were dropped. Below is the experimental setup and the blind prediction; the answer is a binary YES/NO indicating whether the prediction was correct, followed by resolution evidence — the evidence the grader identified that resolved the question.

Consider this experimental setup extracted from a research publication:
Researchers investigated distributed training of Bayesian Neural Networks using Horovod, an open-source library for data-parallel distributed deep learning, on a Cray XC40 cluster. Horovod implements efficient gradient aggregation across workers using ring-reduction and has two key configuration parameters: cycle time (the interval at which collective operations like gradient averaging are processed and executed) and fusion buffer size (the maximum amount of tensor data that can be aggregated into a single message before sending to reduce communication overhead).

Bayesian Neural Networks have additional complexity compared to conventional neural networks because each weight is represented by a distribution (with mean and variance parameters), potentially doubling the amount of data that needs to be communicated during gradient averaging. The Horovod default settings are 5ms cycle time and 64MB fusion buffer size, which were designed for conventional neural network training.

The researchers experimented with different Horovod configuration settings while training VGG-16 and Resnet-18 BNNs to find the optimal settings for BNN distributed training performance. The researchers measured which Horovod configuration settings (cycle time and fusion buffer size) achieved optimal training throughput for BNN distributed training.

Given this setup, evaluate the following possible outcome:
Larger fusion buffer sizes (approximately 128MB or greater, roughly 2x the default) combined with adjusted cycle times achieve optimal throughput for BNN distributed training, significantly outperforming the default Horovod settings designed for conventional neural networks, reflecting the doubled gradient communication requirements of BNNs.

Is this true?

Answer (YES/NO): NO